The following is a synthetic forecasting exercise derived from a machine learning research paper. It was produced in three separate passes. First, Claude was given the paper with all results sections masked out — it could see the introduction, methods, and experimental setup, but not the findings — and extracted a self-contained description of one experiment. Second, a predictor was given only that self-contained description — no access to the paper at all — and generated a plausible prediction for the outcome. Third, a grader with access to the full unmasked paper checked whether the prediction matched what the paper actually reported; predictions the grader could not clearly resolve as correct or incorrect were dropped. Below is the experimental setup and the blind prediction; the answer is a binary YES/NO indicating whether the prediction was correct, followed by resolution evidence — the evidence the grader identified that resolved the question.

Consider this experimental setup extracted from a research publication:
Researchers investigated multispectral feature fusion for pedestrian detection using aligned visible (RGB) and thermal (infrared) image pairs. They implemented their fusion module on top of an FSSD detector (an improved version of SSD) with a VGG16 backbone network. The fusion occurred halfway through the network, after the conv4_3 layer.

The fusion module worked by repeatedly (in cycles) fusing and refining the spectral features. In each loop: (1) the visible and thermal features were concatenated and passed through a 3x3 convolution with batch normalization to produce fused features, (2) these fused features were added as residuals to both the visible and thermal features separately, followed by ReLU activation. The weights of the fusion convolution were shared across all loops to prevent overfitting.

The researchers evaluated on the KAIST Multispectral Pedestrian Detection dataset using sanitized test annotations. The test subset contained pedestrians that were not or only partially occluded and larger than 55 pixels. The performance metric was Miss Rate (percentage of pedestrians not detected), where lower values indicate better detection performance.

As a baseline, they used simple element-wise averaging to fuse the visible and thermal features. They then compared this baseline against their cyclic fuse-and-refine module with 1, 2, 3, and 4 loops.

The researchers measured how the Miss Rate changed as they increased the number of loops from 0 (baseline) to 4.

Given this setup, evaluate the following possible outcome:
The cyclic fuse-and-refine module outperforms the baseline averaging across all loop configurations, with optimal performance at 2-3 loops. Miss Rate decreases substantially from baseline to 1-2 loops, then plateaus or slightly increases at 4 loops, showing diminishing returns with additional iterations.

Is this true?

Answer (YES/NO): NO